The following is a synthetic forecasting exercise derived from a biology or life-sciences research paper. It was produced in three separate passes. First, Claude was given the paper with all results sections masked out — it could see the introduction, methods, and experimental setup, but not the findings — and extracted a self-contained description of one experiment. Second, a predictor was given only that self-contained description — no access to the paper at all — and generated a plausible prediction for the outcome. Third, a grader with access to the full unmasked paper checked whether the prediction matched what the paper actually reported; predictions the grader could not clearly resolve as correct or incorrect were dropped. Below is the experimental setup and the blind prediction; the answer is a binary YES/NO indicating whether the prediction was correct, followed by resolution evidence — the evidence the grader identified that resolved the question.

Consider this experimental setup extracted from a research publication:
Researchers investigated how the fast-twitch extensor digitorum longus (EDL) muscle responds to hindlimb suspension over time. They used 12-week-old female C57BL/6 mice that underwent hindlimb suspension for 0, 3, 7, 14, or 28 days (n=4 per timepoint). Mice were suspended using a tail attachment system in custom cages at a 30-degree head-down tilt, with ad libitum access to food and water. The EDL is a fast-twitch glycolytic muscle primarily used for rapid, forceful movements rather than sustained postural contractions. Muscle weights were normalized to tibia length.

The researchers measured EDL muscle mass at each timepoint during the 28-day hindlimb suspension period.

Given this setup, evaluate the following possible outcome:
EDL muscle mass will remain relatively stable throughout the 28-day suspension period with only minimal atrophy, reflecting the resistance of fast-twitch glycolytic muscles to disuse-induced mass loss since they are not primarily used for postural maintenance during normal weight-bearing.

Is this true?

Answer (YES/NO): YES